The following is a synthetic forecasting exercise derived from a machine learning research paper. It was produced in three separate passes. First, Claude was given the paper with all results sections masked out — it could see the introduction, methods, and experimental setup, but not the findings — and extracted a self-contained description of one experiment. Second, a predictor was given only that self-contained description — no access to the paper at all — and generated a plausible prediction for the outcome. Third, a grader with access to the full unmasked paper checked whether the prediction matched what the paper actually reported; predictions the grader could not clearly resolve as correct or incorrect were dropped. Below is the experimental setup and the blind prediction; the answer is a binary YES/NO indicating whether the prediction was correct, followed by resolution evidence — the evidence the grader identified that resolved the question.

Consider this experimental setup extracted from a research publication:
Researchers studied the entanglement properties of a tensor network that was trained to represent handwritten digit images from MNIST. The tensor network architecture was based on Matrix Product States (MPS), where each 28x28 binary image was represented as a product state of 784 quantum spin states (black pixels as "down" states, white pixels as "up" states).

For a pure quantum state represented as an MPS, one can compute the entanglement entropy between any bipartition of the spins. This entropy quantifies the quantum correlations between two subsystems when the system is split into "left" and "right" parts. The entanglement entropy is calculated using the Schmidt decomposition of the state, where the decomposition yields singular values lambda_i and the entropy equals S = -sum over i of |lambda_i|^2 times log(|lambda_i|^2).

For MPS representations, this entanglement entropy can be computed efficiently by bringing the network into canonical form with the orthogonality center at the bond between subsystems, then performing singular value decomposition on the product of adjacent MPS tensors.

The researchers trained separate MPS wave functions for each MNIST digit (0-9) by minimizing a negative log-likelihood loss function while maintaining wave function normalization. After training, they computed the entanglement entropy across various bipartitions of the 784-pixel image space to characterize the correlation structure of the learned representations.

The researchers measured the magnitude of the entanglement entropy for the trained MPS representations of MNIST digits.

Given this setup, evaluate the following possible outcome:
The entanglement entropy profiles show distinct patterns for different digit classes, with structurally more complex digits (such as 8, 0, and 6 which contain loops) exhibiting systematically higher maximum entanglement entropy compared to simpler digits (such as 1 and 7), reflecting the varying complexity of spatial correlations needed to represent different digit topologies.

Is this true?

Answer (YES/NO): NO